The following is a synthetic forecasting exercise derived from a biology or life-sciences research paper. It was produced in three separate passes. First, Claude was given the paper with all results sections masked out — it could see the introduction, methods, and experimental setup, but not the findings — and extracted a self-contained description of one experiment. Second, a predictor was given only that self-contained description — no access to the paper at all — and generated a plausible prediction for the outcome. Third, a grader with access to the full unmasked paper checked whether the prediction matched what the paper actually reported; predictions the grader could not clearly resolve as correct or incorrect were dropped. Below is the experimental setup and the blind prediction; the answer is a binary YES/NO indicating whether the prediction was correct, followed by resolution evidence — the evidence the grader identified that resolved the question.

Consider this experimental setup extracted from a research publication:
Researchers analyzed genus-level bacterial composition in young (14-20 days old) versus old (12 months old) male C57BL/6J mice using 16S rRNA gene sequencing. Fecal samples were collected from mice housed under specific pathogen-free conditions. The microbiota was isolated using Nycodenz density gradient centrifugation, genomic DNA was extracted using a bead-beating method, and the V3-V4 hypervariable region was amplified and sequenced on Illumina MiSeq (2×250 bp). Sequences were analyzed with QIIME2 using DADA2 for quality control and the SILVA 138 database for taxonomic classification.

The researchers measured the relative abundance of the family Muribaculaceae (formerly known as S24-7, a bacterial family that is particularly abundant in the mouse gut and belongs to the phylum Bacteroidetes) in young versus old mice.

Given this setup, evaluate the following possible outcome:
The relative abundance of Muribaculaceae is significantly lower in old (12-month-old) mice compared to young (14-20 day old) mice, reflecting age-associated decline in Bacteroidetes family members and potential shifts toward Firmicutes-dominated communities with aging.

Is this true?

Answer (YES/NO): NO